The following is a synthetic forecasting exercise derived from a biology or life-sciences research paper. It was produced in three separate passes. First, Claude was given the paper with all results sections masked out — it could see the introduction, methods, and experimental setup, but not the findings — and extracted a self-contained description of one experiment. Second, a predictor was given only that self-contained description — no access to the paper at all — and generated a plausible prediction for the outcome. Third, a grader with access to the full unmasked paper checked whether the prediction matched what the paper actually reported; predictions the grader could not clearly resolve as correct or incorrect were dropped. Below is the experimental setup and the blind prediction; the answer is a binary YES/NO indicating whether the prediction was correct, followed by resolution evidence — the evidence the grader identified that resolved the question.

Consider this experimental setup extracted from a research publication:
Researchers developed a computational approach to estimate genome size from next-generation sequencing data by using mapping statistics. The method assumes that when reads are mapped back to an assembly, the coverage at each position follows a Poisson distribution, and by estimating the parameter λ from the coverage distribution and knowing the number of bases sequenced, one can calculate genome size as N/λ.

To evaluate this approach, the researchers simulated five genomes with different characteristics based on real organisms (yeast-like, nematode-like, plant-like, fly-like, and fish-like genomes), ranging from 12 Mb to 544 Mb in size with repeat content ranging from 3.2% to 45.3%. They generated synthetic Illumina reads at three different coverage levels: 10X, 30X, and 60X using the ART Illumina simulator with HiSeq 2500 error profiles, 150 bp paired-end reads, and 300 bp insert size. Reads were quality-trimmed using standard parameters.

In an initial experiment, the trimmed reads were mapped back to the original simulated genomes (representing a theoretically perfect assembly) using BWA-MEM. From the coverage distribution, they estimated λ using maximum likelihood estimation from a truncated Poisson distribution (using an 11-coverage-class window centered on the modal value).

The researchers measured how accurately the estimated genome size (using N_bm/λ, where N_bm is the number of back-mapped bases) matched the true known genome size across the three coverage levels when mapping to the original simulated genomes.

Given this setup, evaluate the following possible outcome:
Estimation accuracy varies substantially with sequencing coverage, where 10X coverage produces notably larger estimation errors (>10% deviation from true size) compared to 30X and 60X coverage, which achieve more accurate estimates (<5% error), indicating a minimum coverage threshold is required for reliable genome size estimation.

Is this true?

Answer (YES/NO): NO